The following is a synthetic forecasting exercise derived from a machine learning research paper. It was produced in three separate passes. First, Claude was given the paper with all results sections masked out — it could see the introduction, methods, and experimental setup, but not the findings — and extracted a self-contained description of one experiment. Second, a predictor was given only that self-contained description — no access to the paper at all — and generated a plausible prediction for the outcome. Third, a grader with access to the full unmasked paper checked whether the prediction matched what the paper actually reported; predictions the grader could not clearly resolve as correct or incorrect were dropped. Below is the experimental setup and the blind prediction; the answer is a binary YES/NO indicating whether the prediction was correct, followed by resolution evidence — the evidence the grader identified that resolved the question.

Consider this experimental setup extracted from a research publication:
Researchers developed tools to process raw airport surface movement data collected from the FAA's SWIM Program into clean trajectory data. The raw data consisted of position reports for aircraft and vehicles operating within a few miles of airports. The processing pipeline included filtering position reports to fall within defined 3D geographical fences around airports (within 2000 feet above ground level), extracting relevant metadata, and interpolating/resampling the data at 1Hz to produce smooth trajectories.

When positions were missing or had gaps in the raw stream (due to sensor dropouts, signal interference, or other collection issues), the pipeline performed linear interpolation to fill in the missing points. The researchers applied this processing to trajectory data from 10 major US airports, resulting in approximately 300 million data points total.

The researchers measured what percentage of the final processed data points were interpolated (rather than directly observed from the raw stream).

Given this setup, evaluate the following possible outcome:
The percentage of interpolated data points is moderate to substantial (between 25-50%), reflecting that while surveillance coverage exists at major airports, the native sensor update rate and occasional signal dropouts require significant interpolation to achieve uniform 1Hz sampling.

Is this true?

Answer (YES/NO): NO